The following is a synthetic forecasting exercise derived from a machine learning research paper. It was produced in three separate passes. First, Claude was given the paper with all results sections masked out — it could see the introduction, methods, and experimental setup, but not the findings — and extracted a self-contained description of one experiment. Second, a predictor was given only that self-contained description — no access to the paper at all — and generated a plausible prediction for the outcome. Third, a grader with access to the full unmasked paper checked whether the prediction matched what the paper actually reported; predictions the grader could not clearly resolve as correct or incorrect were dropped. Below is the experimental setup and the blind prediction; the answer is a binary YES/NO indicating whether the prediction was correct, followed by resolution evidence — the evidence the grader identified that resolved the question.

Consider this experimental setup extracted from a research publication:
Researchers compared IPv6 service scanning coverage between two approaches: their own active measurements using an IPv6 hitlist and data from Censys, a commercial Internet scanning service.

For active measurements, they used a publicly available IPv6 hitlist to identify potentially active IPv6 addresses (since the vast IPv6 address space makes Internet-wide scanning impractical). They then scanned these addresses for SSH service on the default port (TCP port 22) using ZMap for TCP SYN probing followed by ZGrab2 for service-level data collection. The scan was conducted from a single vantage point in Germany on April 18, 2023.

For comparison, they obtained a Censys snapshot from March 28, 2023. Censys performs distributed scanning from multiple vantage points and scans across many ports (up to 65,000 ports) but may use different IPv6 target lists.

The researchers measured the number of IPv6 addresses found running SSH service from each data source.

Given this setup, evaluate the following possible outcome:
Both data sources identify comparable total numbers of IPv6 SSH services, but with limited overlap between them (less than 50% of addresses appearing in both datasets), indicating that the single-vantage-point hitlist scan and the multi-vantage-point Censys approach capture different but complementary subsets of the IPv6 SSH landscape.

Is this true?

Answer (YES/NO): NO